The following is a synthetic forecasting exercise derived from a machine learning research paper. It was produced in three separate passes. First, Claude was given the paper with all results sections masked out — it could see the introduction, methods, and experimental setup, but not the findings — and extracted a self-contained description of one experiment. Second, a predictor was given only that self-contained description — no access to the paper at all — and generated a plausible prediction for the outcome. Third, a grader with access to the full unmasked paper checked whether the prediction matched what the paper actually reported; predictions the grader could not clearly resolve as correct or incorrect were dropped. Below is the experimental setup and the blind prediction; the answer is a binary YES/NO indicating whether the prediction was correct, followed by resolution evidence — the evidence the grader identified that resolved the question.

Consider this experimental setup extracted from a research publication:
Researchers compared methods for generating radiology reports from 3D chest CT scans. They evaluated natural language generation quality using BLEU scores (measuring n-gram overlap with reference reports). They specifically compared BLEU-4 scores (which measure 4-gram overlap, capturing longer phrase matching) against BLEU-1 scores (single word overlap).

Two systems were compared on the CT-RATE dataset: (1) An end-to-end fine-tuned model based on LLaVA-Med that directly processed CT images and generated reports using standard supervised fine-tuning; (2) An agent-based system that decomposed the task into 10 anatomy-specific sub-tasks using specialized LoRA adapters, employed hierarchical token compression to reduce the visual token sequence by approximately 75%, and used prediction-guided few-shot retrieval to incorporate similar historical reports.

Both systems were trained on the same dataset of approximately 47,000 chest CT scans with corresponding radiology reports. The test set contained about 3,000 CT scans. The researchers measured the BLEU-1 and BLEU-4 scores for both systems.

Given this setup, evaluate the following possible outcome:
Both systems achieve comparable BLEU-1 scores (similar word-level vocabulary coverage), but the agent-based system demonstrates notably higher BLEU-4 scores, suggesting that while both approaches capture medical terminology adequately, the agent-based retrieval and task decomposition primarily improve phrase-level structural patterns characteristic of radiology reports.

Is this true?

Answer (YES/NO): NO